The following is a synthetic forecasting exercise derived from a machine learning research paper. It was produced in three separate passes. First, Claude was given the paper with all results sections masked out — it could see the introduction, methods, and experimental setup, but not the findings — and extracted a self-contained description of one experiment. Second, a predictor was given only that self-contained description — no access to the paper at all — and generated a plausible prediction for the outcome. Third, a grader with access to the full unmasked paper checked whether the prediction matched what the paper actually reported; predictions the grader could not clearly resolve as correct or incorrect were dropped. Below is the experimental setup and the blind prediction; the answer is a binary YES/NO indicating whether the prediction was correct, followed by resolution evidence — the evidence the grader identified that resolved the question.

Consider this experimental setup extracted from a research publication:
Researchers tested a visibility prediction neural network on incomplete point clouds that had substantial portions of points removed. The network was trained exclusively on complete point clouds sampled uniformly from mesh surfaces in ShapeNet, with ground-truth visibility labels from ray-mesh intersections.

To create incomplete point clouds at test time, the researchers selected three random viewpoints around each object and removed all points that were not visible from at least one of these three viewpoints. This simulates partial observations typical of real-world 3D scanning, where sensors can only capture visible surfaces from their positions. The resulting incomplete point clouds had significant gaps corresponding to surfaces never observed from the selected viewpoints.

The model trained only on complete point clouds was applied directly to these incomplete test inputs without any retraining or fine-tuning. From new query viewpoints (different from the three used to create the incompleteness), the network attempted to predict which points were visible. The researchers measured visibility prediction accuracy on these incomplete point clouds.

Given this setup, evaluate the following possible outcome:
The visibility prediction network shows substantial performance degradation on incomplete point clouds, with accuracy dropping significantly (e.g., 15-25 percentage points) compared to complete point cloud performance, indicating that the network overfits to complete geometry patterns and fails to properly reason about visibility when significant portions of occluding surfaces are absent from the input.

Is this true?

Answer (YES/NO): NO